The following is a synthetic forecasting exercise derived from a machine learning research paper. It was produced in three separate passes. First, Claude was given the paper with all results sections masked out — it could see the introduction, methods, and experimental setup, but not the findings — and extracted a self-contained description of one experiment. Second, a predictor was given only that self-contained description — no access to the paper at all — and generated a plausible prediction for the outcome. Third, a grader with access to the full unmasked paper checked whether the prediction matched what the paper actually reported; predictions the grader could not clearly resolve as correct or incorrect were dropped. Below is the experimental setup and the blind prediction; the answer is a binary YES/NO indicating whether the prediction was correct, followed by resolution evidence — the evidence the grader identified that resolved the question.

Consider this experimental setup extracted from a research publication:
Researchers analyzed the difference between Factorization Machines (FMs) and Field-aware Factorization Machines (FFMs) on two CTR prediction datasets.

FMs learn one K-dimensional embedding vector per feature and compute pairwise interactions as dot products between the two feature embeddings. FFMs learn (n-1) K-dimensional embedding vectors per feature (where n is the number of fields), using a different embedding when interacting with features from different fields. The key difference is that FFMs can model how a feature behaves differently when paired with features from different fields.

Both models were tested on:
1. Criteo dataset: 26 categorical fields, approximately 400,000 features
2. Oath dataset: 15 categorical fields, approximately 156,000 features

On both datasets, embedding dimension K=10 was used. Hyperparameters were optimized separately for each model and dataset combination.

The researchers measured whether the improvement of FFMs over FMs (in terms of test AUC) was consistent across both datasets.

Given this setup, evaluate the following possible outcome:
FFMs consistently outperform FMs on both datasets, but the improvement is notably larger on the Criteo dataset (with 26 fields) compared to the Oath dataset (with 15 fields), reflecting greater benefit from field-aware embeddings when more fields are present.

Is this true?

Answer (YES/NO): NO